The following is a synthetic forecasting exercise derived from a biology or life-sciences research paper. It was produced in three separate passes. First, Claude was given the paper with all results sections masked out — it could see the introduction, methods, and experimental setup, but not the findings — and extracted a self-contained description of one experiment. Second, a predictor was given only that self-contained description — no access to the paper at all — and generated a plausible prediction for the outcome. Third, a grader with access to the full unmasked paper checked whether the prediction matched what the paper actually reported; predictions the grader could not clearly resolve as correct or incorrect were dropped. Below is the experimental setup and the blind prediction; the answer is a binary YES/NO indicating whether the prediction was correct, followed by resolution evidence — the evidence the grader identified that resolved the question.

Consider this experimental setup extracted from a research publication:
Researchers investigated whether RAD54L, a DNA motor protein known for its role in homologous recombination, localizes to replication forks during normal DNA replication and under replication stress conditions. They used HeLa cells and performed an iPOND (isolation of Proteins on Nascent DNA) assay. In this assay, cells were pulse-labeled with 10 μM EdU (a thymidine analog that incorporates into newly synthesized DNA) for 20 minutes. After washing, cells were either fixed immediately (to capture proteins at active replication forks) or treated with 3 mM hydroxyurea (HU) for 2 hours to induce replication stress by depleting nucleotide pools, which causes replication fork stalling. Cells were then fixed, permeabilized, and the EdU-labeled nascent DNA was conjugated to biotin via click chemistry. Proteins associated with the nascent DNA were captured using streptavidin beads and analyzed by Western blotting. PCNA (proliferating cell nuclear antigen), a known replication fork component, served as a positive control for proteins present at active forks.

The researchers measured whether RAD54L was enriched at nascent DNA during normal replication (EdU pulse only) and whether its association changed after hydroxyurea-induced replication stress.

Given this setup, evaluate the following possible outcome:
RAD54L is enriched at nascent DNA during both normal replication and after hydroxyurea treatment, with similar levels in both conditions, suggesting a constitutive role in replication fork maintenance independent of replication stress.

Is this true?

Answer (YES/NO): NO